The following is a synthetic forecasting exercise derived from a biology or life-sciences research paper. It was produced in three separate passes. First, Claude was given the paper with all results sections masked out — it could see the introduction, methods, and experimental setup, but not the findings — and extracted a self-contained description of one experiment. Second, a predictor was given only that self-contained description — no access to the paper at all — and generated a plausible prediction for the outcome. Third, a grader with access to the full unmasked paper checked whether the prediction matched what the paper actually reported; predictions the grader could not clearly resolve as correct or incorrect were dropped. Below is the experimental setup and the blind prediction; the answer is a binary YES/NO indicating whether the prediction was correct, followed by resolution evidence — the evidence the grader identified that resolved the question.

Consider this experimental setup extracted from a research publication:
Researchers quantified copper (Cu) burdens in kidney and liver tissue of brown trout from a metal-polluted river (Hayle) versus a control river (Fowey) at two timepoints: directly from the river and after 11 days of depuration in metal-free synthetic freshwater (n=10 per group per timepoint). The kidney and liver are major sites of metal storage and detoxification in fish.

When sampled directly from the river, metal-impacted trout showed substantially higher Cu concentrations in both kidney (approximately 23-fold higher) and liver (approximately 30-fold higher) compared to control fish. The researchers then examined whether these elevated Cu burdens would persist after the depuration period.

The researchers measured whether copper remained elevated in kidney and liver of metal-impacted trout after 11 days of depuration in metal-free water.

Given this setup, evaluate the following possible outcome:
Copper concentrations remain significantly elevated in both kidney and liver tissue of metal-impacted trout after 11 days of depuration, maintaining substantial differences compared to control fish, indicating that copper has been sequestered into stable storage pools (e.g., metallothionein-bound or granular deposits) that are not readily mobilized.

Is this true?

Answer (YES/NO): NO